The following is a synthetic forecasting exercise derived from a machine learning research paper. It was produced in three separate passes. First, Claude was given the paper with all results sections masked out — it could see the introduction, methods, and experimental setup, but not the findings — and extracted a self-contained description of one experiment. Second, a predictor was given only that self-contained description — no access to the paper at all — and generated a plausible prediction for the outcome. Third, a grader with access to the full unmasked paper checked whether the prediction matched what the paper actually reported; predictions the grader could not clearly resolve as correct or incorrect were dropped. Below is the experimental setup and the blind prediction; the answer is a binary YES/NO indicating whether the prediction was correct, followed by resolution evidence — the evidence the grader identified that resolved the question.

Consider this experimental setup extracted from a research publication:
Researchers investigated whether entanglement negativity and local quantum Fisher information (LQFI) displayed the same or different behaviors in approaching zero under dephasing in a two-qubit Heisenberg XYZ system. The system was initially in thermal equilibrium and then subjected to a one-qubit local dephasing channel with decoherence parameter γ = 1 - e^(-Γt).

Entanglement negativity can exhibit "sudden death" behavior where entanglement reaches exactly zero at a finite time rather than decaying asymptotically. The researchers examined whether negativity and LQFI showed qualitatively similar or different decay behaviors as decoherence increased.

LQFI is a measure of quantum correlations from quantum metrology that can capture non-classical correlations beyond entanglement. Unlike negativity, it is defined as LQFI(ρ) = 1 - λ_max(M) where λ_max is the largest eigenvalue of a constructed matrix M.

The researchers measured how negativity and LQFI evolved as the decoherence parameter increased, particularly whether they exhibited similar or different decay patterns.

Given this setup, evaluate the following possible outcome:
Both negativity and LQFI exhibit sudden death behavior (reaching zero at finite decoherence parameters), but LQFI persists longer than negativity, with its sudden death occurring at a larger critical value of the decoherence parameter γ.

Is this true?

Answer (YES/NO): NO